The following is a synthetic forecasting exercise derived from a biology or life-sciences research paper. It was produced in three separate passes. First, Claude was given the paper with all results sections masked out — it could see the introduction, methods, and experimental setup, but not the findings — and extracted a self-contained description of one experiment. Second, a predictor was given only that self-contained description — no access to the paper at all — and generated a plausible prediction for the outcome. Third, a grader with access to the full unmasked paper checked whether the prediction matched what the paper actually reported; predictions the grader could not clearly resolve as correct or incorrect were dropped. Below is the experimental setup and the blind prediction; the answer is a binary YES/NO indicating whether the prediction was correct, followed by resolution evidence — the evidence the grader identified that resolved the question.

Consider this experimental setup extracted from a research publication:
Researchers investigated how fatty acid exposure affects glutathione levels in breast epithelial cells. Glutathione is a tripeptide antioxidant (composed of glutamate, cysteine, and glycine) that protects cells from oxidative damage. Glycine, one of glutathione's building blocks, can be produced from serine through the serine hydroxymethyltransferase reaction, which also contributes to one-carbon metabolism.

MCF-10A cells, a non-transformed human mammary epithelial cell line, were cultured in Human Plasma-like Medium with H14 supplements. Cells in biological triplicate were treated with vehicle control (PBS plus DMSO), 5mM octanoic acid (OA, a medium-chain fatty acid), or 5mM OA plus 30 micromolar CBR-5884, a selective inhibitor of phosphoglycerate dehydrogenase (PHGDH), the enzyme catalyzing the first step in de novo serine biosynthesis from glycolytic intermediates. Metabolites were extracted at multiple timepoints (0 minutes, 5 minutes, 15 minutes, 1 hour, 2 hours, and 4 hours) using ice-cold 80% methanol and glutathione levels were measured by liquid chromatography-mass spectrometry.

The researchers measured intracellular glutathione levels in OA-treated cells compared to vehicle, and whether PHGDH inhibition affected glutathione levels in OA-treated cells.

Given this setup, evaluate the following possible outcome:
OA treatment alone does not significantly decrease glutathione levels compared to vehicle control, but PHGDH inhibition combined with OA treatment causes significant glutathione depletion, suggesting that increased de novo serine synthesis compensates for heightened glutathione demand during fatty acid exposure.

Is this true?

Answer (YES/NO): NO